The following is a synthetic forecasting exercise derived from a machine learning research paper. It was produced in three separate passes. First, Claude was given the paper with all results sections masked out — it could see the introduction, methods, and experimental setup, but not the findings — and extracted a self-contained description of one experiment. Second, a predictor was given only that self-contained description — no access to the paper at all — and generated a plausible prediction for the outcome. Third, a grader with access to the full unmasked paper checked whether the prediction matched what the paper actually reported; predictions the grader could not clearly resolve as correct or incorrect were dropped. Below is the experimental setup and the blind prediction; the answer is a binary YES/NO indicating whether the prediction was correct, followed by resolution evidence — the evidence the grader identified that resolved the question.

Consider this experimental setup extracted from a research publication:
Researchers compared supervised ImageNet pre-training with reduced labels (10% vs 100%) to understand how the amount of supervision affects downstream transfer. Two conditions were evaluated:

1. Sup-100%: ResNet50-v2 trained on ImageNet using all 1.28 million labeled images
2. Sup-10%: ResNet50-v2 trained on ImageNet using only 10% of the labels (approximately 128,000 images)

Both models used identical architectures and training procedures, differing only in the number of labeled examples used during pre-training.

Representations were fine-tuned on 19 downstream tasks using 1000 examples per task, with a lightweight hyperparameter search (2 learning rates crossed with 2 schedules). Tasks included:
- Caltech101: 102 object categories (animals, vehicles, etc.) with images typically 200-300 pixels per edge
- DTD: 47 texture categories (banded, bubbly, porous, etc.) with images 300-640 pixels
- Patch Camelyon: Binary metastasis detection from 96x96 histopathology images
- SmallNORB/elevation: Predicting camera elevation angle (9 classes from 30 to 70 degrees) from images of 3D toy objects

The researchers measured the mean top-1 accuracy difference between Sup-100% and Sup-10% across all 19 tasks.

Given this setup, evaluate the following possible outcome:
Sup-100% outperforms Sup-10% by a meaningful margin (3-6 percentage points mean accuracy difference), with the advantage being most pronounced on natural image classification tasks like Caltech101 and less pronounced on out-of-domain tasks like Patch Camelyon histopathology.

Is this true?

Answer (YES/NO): YES